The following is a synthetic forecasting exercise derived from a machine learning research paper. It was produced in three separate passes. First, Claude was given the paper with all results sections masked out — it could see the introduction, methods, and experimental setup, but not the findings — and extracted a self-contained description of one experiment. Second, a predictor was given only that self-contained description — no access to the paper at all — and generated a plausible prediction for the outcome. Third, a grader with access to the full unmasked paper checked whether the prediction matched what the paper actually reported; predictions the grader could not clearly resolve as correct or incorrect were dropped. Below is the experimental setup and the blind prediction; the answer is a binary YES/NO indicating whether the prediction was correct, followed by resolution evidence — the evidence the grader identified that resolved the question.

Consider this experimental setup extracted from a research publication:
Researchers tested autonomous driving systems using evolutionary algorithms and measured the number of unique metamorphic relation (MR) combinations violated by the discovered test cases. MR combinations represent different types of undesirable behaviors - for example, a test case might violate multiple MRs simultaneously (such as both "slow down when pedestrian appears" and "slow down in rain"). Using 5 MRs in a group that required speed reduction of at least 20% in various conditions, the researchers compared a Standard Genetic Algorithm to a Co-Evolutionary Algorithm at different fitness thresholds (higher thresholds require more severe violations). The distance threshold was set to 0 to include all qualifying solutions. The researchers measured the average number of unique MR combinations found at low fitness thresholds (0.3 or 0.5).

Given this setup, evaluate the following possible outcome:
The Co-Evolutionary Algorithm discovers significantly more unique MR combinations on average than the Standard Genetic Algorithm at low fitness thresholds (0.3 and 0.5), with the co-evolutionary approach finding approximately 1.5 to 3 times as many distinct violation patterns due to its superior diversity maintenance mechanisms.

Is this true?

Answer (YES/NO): NO